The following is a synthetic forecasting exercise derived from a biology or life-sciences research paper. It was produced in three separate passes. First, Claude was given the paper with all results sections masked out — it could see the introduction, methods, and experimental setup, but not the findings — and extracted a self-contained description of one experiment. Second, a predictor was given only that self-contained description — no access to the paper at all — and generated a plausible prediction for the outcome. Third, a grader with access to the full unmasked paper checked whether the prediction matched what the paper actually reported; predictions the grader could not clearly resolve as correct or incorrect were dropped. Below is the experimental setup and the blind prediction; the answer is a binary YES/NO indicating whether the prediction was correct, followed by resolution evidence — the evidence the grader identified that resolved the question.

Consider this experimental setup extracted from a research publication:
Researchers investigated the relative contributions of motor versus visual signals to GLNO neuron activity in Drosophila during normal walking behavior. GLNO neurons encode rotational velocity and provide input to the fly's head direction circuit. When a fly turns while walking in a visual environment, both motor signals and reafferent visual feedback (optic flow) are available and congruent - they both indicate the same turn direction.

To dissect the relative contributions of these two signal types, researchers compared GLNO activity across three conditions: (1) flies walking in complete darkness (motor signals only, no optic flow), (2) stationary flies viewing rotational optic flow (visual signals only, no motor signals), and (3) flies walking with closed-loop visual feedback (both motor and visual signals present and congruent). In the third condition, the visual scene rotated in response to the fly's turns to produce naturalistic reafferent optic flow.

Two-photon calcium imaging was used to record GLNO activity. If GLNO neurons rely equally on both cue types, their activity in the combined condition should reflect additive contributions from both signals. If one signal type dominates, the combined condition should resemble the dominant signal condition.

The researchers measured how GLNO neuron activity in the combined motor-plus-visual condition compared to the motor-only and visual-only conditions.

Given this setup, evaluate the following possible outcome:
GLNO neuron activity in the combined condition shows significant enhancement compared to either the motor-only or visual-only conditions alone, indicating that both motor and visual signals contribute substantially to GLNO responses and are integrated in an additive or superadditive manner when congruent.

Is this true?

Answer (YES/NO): NO